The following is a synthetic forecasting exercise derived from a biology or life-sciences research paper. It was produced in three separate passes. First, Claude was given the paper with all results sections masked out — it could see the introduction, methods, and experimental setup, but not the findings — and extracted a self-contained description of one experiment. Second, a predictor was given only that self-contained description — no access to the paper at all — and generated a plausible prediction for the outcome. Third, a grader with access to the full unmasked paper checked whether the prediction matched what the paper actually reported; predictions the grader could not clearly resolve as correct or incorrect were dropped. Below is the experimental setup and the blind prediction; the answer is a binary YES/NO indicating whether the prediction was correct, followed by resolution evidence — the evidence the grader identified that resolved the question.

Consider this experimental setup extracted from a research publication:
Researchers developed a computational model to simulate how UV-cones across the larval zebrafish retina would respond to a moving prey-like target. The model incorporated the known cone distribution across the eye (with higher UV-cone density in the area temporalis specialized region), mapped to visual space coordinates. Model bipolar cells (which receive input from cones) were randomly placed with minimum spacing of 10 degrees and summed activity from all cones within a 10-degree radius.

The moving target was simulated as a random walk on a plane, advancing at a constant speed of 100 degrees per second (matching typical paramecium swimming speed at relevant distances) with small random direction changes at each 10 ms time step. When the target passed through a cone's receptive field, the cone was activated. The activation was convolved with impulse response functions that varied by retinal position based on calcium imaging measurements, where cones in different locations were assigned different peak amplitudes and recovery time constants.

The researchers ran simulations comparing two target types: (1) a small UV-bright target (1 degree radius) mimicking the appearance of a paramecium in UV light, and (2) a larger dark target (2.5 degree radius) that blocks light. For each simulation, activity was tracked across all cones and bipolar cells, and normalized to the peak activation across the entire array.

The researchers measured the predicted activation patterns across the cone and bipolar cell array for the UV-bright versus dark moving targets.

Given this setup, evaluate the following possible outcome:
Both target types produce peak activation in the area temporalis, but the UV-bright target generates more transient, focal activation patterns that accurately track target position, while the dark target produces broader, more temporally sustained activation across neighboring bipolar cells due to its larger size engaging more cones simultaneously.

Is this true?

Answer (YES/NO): NO